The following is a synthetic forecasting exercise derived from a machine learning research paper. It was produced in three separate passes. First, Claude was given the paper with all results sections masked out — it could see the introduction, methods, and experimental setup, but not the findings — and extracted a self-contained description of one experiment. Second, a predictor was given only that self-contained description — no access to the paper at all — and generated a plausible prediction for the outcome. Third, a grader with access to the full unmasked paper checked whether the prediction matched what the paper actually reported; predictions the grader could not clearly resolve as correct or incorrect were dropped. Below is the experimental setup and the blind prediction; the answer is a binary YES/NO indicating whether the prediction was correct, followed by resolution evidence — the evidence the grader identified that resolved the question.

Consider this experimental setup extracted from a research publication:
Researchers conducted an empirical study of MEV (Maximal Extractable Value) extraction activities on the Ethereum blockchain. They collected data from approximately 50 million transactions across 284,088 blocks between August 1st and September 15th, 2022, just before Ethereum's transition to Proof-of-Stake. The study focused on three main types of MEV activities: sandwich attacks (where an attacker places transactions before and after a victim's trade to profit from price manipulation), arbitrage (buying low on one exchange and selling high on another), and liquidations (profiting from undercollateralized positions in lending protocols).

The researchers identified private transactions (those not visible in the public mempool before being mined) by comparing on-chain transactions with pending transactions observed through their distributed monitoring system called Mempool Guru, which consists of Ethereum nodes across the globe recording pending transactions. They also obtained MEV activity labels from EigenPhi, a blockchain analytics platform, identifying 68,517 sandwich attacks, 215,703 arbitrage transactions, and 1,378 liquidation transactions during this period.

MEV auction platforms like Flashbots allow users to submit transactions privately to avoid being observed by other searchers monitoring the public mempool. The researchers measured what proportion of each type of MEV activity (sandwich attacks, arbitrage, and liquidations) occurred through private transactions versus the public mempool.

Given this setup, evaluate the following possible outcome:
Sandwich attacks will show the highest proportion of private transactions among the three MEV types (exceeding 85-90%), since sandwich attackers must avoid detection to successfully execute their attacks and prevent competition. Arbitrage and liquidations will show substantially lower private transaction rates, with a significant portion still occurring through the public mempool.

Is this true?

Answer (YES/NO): YES